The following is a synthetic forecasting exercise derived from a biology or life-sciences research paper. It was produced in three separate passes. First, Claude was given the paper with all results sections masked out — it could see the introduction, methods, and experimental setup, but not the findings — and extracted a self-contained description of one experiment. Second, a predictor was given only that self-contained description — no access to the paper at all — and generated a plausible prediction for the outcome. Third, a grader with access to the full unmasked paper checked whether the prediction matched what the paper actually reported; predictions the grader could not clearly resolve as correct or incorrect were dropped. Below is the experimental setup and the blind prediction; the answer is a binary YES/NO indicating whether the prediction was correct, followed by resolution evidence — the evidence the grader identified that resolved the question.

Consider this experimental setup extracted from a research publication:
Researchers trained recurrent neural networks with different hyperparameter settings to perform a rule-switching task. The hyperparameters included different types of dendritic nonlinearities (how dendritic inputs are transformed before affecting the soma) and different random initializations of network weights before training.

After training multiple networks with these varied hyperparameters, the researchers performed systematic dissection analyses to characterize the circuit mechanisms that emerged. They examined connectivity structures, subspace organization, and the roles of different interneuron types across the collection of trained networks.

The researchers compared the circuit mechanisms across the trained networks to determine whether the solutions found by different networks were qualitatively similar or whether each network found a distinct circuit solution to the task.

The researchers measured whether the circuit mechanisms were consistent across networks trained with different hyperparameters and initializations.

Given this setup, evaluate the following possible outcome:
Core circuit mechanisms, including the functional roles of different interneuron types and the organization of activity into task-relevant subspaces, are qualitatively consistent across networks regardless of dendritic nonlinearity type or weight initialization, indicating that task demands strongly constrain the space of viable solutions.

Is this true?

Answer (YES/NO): YES